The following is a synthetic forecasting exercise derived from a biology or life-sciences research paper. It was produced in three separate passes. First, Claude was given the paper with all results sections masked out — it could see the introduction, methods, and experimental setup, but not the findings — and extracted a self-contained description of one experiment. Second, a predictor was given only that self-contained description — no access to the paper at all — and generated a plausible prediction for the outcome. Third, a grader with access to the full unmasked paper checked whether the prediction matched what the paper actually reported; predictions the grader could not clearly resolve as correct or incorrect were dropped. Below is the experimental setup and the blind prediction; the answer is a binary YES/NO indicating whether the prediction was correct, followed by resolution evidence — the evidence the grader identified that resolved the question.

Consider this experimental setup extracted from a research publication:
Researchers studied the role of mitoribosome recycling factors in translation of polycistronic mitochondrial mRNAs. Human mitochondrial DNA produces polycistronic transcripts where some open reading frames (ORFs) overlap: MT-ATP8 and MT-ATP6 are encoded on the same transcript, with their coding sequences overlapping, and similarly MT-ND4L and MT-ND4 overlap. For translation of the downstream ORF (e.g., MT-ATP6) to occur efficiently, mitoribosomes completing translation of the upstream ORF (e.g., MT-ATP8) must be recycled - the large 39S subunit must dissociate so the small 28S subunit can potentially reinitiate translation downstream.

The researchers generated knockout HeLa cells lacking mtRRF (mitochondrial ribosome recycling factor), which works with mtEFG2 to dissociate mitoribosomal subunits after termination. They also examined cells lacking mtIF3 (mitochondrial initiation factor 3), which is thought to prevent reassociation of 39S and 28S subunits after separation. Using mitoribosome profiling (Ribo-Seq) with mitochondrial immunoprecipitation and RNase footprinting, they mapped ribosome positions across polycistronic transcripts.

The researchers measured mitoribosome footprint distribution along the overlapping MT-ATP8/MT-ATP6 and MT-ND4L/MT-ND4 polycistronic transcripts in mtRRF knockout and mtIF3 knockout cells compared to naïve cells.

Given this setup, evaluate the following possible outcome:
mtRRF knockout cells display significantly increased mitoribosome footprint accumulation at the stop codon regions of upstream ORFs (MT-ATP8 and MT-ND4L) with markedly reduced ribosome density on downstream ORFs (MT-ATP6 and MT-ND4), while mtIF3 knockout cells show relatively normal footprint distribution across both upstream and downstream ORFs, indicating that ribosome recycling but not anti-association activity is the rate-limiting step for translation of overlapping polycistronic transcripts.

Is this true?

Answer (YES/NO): NO